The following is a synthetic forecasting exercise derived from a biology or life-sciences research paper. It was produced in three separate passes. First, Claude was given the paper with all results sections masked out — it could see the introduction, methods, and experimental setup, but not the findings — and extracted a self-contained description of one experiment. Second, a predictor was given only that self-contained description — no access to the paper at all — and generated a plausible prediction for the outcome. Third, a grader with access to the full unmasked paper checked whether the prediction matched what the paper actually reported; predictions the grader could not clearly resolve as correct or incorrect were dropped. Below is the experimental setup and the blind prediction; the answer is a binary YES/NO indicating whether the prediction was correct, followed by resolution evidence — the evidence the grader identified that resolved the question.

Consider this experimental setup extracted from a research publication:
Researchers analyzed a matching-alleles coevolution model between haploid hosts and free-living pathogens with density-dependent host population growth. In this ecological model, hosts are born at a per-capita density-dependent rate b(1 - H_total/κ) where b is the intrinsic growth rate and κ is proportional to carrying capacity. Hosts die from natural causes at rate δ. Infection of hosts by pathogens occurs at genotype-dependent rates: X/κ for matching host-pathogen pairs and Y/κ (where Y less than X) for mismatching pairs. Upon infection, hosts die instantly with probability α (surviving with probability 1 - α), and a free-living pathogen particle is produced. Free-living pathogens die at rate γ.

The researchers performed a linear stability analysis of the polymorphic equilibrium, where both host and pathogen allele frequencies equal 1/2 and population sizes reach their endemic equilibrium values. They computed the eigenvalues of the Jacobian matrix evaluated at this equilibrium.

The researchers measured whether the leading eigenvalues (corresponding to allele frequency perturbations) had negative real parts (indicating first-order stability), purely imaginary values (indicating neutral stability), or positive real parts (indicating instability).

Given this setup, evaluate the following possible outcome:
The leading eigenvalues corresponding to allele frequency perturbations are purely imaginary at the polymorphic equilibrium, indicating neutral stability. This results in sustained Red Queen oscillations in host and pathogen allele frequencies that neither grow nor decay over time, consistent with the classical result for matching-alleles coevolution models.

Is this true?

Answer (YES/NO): NO